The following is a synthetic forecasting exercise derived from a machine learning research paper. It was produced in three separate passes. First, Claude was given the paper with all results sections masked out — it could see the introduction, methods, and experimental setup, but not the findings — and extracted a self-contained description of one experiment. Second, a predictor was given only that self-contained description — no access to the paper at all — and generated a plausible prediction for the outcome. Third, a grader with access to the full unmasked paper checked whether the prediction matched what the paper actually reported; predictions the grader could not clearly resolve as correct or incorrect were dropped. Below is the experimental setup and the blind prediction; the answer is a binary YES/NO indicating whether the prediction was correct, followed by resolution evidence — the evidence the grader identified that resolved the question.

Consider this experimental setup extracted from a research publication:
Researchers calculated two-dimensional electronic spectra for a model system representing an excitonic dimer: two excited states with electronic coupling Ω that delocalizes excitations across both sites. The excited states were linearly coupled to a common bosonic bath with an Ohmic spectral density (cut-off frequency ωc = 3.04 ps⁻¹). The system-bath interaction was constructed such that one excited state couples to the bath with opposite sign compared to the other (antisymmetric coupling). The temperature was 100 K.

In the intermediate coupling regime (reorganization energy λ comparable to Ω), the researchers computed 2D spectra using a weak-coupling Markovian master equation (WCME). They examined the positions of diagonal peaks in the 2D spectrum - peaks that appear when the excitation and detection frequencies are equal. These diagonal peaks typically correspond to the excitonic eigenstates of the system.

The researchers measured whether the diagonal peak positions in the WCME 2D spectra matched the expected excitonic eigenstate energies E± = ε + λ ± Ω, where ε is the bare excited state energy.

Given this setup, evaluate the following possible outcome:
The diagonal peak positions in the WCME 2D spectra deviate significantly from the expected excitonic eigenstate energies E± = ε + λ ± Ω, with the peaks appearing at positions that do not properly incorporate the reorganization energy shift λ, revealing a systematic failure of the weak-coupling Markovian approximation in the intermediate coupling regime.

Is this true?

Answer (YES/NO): NO